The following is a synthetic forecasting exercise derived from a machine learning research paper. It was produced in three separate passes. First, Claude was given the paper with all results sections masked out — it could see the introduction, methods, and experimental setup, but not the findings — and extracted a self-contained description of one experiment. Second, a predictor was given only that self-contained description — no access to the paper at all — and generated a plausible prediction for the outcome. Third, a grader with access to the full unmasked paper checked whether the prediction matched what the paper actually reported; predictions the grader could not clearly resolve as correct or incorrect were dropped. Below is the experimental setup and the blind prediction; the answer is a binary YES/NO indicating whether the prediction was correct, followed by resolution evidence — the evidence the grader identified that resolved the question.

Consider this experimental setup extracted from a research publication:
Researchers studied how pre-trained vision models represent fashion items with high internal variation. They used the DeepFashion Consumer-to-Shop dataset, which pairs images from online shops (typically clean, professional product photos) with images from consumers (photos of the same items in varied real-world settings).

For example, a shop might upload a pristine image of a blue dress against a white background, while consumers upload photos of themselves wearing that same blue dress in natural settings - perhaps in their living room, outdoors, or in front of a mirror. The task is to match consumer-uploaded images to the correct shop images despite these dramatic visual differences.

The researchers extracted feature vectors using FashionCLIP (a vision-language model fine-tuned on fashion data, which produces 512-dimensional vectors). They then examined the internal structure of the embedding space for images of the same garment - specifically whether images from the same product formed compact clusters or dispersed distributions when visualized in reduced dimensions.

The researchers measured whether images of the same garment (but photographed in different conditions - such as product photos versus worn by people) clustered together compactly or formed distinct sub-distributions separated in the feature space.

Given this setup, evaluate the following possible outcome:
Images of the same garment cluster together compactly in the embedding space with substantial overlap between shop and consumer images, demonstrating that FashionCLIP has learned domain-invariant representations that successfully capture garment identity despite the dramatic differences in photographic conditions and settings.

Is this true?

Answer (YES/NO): NO